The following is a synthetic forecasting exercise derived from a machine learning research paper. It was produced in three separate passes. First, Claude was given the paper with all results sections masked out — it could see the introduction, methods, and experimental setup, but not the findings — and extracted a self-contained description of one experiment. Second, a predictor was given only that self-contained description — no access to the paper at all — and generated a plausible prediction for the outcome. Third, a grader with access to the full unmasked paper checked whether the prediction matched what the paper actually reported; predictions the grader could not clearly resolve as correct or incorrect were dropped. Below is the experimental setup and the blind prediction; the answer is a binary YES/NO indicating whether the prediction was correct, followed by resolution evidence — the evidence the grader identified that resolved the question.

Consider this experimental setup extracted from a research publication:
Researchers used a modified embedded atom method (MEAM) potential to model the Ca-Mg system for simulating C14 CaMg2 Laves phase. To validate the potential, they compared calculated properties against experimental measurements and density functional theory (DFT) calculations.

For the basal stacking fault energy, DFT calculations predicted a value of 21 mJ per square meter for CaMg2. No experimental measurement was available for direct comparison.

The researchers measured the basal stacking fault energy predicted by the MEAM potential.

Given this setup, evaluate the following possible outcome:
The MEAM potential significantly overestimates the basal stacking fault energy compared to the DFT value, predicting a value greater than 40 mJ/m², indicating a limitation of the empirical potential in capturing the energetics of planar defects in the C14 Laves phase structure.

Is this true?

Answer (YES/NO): NO